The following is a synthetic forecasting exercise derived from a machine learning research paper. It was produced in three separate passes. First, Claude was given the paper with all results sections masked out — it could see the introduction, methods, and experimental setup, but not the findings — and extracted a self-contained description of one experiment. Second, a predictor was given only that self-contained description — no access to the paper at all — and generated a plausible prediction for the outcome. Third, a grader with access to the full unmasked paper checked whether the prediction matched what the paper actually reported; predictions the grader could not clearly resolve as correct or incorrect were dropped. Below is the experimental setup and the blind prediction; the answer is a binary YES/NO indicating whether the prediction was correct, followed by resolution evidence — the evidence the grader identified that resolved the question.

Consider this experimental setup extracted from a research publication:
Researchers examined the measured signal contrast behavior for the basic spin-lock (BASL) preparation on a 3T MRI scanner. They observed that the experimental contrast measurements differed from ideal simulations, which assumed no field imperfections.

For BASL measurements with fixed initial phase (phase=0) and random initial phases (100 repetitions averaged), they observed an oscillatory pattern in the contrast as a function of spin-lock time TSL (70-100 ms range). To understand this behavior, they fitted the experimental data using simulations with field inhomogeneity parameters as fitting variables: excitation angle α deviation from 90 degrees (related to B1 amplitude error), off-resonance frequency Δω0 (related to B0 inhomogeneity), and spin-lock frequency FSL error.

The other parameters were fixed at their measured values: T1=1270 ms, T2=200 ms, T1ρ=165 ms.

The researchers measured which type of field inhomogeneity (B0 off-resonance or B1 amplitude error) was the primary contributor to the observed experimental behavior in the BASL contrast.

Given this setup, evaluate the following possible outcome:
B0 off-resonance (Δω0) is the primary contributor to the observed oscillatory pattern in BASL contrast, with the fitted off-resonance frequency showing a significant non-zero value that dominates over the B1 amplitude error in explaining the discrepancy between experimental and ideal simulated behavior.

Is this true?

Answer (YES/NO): NO